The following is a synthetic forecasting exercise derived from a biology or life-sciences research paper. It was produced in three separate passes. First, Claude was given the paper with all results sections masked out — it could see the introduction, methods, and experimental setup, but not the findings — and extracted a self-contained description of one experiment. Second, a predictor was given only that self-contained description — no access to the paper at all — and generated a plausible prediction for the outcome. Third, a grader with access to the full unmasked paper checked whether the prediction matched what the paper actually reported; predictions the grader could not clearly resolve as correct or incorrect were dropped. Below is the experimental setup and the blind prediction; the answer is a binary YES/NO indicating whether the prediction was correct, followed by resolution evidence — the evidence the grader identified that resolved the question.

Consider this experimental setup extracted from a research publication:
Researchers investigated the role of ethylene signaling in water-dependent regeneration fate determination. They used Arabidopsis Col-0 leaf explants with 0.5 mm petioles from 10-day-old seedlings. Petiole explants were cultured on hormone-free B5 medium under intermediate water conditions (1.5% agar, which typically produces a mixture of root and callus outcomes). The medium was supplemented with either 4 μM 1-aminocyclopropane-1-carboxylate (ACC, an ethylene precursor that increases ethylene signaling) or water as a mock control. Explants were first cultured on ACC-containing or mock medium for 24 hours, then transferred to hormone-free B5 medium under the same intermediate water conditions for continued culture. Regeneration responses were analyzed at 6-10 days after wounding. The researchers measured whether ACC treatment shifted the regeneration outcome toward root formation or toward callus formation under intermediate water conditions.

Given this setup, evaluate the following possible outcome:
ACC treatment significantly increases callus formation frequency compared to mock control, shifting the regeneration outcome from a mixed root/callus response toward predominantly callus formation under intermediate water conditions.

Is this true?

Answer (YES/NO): NO